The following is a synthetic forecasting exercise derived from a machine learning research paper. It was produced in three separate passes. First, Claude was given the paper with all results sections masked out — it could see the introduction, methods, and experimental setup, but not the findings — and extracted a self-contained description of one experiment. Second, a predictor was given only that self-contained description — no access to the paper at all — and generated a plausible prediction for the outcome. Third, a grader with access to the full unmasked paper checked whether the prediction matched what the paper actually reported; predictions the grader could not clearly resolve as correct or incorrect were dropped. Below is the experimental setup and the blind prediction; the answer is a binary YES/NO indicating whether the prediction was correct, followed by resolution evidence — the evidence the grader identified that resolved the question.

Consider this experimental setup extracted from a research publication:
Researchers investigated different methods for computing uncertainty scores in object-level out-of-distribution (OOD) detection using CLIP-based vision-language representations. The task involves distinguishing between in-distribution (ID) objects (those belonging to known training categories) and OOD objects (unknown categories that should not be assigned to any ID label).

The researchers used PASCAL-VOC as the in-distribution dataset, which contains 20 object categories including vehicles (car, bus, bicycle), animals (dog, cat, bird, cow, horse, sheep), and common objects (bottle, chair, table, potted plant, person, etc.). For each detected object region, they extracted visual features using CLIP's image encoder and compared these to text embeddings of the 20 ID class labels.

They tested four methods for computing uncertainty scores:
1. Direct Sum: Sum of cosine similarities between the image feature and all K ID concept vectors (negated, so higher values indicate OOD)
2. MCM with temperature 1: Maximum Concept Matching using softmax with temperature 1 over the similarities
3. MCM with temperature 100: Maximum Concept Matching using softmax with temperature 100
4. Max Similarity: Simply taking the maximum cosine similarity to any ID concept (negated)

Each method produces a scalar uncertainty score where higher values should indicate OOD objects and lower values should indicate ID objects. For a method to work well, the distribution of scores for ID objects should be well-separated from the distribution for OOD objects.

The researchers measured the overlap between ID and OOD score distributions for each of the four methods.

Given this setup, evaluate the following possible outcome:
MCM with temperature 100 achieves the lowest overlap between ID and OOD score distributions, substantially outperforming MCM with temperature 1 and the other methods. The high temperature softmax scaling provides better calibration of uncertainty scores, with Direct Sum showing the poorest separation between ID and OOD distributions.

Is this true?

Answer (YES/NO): NO